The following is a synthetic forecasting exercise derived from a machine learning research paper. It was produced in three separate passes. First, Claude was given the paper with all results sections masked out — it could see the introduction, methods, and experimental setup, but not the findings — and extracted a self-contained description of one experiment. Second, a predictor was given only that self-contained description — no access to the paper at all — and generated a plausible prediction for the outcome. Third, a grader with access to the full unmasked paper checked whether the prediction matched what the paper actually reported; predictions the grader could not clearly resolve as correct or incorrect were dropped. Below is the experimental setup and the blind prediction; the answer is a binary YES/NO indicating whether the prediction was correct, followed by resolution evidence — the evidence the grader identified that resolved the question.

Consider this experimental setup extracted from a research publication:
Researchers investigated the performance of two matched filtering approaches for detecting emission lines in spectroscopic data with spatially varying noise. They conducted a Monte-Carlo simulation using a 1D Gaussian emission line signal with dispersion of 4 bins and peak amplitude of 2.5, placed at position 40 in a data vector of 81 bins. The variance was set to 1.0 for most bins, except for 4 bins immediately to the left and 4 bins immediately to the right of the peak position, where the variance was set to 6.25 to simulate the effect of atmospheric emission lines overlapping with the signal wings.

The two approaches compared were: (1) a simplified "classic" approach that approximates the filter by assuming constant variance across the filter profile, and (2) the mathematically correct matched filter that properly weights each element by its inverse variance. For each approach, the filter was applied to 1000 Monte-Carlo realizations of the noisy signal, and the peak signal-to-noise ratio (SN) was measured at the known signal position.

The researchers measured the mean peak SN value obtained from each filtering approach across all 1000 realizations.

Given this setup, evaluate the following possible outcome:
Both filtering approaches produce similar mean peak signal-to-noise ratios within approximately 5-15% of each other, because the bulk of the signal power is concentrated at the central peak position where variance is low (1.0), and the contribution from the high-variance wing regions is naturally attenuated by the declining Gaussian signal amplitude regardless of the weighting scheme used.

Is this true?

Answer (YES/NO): NO